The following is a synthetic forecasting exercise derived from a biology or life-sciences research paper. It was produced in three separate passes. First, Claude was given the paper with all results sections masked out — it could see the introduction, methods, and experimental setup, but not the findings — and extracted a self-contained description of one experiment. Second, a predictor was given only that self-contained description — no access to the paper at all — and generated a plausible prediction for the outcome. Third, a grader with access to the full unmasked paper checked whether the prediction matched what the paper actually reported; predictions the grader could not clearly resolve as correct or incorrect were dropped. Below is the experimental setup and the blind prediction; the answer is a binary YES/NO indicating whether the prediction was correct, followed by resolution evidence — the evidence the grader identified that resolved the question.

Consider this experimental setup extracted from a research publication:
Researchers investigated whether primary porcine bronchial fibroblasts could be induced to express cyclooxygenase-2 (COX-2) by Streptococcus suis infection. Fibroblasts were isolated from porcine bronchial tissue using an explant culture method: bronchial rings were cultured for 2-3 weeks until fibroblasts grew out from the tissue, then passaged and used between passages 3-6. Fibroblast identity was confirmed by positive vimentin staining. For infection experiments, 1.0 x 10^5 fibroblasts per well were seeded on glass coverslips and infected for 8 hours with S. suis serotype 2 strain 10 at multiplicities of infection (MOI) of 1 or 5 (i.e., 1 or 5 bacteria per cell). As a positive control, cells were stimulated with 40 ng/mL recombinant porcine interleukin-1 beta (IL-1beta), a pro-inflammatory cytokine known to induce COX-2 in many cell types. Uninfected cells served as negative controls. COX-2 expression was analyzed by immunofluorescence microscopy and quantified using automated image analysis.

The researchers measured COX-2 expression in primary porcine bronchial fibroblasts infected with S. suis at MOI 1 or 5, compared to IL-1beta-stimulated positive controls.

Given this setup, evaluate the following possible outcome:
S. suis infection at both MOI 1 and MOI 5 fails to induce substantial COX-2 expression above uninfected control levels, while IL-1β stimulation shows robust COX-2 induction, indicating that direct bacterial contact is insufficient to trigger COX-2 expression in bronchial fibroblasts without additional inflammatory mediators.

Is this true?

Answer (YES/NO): YES